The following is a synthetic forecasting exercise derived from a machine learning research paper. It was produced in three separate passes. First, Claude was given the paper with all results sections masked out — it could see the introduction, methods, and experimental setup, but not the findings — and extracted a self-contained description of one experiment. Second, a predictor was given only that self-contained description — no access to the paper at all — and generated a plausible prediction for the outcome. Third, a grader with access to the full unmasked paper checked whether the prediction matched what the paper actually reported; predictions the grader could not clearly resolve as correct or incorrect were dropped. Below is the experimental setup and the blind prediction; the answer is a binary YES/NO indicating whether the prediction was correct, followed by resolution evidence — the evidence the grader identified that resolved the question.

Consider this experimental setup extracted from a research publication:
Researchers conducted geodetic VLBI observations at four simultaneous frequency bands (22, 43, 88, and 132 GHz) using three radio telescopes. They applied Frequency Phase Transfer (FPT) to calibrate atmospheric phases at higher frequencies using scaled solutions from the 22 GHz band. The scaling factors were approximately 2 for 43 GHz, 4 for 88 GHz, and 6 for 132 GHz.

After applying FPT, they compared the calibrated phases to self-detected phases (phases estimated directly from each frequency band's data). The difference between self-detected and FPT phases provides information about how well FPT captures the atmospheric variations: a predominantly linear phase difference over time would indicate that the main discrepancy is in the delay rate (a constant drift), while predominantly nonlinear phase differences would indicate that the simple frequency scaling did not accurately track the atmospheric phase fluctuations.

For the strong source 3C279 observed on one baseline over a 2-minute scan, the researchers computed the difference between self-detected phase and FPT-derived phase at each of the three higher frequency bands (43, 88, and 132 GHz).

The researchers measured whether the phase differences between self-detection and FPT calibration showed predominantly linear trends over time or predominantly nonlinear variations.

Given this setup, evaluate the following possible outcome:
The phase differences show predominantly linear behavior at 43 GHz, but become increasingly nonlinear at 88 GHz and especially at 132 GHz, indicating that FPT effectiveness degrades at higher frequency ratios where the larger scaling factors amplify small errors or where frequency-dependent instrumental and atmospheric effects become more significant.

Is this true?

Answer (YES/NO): NO